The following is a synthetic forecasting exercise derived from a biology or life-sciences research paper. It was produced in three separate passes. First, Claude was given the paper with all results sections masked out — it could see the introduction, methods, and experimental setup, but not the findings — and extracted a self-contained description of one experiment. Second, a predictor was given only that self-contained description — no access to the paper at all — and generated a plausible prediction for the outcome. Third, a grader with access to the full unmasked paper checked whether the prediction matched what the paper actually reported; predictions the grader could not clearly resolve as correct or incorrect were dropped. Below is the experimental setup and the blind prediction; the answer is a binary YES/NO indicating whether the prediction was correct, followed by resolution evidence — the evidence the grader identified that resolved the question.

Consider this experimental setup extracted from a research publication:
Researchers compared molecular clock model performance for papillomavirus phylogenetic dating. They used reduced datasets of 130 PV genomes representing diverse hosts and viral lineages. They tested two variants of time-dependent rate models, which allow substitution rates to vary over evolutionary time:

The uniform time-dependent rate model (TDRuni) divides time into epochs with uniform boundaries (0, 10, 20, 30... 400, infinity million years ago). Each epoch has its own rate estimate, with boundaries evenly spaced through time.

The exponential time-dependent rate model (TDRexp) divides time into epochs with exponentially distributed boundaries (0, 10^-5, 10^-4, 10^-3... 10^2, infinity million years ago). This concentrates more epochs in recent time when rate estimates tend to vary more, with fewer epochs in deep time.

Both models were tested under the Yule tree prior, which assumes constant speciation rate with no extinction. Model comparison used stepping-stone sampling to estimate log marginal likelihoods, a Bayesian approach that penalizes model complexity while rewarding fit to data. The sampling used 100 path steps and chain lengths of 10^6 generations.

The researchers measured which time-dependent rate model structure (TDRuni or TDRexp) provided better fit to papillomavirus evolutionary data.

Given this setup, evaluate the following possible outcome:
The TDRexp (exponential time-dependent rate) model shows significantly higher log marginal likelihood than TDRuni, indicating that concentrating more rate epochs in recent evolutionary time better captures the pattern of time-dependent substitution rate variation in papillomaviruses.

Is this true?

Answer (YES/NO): YES